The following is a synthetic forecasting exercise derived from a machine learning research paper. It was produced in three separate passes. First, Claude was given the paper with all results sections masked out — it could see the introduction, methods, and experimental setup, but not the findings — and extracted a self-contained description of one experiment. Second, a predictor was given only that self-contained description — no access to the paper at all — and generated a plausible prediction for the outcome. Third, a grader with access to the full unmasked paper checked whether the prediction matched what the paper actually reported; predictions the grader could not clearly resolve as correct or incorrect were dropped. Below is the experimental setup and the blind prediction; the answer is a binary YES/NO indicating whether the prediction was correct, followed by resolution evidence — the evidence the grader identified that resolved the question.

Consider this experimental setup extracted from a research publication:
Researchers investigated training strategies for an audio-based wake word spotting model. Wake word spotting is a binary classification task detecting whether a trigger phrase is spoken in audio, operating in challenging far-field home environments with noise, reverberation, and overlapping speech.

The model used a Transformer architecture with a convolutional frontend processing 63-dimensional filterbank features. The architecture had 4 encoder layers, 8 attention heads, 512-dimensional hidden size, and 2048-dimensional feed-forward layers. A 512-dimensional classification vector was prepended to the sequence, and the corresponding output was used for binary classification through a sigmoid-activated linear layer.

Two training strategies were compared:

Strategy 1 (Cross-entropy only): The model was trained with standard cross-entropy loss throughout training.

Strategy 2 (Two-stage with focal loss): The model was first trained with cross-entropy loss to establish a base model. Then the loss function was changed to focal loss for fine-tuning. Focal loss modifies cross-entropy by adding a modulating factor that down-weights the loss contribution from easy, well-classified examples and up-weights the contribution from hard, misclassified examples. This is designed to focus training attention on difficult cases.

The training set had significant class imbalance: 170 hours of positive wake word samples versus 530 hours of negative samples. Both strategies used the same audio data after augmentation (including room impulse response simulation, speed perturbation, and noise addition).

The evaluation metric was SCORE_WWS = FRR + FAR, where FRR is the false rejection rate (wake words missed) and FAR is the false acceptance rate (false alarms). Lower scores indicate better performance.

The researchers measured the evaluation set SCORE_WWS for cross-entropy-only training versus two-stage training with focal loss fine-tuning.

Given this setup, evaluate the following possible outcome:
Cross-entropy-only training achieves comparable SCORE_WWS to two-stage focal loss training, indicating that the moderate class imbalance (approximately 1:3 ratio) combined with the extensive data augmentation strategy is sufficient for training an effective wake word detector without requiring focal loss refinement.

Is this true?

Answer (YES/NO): NO